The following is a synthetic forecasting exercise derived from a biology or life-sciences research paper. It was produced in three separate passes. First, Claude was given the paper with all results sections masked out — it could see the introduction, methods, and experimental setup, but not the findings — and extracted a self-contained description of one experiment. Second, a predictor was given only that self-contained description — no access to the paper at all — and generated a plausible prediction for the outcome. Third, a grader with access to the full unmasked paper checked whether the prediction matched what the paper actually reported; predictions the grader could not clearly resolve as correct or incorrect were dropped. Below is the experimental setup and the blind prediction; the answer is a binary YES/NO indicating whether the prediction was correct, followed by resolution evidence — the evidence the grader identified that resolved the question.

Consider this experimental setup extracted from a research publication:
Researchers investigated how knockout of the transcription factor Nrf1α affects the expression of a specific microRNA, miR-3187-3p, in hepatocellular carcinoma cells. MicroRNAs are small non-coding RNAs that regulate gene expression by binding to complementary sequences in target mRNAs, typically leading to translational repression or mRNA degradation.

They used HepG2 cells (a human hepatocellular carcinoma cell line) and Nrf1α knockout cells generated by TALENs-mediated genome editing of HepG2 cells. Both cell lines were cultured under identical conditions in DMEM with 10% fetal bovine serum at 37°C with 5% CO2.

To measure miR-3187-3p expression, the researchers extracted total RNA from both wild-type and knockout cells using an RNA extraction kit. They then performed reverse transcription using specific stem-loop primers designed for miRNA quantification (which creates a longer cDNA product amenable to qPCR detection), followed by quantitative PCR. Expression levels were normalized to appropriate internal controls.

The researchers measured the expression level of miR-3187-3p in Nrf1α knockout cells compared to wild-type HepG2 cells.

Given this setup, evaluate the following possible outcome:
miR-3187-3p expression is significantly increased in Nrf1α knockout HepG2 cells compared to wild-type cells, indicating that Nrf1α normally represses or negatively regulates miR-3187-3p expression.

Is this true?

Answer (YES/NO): NO